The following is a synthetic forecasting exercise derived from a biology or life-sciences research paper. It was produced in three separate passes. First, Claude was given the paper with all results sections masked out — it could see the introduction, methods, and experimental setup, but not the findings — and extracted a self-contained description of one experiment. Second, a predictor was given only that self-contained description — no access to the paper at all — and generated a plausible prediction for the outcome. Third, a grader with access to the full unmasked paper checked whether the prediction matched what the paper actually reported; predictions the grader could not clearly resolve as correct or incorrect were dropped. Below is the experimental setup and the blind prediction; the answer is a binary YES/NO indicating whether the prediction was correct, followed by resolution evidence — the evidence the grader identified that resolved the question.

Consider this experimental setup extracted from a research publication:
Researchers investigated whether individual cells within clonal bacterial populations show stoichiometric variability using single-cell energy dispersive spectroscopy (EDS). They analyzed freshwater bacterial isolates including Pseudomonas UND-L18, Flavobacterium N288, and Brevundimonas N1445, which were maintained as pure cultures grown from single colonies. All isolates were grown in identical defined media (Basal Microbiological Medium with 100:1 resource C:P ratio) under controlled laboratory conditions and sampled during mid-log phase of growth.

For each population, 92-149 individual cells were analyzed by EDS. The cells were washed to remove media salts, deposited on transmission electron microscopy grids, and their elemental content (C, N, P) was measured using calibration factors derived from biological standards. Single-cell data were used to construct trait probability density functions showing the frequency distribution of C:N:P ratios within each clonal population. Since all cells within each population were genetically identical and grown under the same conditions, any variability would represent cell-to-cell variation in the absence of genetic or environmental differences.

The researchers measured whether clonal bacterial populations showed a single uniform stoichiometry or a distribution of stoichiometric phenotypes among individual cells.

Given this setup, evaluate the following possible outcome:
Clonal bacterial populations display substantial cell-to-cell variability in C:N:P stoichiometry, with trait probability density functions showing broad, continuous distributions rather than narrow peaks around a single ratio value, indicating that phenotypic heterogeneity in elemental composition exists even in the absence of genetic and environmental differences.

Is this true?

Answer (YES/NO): NO